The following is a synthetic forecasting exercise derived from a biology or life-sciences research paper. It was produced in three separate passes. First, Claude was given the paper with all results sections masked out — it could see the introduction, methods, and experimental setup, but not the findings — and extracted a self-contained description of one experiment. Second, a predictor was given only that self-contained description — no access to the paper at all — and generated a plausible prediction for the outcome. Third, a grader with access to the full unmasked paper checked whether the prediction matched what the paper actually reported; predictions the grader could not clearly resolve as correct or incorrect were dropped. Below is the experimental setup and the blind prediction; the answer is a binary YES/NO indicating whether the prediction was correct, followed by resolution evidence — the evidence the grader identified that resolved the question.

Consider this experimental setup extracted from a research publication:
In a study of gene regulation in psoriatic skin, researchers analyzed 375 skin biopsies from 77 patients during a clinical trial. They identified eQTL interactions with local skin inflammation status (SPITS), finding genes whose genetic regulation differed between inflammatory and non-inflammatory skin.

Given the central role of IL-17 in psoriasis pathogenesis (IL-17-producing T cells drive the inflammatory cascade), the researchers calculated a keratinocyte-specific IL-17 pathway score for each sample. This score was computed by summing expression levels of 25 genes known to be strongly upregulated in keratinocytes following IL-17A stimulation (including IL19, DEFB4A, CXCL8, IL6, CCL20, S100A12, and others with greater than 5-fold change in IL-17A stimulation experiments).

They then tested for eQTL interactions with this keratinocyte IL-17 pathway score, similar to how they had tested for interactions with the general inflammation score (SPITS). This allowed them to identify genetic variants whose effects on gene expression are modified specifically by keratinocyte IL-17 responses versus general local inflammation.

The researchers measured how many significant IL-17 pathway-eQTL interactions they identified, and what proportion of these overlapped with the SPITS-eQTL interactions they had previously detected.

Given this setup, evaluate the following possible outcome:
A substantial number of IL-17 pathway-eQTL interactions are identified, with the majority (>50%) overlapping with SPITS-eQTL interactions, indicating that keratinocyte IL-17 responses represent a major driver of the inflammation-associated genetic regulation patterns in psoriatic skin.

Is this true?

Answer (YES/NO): YES